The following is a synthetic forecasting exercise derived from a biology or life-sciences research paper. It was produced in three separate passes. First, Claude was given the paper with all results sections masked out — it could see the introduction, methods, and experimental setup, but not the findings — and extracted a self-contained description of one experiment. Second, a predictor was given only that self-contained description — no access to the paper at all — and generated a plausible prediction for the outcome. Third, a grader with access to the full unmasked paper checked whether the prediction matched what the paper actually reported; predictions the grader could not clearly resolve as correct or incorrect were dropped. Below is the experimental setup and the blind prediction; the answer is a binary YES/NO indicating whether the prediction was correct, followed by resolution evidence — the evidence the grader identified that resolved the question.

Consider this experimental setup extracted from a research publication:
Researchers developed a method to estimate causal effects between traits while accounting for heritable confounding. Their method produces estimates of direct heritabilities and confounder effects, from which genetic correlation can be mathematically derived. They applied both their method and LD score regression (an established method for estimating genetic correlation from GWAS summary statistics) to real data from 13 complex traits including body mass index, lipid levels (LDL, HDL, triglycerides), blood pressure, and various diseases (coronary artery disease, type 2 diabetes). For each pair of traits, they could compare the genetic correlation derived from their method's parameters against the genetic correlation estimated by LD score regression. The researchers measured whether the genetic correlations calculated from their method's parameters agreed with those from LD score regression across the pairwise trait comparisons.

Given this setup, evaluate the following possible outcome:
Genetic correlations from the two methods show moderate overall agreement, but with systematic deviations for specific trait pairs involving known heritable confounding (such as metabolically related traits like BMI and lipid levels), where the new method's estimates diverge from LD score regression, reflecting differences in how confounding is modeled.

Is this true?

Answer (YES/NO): NO